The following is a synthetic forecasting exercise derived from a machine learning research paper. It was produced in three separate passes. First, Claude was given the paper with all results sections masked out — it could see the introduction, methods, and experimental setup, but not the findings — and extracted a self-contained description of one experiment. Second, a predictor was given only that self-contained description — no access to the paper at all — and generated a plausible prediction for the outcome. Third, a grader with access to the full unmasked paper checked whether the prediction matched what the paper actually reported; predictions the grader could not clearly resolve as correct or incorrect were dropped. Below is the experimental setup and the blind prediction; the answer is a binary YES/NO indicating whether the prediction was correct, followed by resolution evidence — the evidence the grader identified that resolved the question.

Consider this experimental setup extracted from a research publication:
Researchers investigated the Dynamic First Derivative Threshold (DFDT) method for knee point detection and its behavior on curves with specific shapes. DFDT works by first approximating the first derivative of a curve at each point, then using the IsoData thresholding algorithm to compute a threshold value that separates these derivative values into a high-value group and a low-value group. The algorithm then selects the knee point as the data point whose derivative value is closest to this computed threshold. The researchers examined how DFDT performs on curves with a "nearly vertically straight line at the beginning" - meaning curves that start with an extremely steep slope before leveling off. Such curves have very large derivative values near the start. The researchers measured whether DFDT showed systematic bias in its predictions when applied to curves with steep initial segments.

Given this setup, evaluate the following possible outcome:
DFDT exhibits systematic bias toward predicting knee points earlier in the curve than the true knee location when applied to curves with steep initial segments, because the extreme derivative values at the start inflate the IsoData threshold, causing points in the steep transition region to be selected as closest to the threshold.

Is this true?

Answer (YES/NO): YES